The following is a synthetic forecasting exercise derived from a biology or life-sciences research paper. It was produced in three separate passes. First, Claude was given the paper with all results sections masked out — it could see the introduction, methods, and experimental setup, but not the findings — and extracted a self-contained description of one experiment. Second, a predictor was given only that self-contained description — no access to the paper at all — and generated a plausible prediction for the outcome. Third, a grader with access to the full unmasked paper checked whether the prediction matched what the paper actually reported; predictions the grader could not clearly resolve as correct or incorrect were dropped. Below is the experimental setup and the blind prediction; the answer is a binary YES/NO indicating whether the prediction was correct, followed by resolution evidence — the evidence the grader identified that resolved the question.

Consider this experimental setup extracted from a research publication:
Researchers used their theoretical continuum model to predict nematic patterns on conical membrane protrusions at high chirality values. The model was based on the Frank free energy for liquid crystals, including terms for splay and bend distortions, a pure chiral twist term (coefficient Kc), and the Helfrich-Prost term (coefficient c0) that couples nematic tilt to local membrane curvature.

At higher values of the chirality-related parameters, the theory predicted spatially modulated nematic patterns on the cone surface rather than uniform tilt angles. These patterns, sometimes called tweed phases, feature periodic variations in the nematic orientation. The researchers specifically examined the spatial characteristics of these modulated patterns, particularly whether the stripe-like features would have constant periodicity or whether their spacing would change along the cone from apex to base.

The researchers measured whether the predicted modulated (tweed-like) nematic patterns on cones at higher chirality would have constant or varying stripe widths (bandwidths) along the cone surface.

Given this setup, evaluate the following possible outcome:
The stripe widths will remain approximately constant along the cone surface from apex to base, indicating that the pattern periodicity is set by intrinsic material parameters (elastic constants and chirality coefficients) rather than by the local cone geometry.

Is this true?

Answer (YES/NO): NO